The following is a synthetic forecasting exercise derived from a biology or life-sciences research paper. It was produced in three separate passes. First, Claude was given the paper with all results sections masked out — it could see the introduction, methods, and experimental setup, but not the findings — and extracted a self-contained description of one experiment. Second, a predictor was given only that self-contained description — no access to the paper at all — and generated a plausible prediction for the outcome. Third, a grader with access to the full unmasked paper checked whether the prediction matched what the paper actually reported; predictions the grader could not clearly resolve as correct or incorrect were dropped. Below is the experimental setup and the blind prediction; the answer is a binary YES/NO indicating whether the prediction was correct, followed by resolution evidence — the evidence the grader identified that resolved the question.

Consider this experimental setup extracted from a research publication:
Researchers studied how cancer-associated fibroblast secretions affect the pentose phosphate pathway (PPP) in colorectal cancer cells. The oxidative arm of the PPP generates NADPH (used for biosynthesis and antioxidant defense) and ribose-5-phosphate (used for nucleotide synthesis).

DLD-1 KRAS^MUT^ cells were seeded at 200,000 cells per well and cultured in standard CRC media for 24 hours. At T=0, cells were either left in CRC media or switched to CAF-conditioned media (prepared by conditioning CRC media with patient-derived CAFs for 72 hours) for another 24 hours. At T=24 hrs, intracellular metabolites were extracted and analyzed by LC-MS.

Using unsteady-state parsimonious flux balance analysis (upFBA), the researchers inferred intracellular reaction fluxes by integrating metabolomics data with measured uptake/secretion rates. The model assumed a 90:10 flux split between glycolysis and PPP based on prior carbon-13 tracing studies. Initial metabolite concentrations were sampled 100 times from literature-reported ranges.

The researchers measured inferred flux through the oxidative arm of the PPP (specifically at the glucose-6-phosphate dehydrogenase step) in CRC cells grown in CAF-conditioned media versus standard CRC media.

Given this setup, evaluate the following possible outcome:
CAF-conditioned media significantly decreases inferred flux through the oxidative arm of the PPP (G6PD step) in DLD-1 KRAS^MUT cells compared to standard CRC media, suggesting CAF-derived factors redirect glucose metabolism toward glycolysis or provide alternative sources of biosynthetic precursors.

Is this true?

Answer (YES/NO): NO